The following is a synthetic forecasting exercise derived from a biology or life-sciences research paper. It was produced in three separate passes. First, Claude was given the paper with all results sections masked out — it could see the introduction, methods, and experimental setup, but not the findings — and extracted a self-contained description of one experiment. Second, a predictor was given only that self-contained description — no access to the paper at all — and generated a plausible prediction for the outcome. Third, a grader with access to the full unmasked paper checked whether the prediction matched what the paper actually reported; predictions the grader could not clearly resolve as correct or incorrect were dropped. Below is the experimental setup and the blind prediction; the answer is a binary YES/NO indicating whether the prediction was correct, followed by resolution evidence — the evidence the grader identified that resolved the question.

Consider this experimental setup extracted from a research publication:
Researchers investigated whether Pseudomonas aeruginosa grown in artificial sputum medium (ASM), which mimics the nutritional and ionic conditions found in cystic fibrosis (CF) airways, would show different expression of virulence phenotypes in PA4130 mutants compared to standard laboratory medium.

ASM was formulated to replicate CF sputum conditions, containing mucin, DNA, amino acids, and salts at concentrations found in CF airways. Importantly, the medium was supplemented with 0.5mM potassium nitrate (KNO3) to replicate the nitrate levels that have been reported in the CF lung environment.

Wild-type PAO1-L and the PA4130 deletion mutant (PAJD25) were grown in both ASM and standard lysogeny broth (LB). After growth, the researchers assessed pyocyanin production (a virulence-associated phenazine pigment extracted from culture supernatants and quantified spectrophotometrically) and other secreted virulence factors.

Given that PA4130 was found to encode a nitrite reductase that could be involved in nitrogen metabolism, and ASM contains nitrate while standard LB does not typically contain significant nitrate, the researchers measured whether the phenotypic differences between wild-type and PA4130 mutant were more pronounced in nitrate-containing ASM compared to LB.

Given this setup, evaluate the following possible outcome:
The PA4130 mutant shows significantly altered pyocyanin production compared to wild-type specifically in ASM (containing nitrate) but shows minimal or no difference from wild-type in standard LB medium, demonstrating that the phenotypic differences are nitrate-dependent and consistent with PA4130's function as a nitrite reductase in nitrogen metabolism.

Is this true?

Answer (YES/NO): NO